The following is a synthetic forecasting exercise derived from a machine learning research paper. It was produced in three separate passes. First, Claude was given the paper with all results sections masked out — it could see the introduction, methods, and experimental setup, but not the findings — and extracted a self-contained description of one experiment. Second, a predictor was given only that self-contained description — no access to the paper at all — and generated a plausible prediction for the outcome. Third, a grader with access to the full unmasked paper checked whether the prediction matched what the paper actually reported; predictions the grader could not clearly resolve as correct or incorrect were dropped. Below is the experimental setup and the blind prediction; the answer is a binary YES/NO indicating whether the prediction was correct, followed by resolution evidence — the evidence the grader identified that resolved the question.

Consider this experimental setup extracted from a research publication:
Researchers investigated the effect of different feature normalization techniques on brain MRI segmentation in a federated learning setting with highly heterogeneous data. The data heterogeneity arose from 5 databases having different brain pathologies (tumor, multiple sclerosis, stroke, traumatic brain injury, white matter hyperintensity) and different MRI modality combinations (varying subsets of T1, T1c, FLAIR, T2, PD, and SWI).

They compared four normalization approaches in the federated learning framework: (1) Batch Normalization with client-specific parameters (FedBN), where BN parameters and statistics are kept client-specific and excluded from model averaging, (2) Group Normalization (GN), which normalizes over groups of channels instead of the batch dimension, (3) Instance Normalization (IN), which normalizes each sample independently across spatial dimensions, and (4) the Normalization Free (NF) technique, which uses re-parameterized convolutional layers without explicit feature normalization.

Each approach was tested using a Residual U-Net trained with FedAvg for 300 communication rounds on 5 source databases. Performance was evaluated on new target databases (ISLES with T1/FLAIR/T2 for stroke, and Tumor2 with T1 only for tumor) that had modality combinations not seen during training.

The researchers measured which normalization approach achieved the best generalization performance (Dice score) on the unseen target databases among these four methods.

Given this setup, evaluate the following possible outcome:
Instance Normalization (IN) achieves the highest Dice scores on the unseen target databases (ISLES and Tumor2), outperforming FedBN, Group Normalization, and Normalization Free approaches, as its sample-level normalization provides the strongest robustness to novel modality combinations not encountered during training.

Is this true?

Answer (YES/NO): NO